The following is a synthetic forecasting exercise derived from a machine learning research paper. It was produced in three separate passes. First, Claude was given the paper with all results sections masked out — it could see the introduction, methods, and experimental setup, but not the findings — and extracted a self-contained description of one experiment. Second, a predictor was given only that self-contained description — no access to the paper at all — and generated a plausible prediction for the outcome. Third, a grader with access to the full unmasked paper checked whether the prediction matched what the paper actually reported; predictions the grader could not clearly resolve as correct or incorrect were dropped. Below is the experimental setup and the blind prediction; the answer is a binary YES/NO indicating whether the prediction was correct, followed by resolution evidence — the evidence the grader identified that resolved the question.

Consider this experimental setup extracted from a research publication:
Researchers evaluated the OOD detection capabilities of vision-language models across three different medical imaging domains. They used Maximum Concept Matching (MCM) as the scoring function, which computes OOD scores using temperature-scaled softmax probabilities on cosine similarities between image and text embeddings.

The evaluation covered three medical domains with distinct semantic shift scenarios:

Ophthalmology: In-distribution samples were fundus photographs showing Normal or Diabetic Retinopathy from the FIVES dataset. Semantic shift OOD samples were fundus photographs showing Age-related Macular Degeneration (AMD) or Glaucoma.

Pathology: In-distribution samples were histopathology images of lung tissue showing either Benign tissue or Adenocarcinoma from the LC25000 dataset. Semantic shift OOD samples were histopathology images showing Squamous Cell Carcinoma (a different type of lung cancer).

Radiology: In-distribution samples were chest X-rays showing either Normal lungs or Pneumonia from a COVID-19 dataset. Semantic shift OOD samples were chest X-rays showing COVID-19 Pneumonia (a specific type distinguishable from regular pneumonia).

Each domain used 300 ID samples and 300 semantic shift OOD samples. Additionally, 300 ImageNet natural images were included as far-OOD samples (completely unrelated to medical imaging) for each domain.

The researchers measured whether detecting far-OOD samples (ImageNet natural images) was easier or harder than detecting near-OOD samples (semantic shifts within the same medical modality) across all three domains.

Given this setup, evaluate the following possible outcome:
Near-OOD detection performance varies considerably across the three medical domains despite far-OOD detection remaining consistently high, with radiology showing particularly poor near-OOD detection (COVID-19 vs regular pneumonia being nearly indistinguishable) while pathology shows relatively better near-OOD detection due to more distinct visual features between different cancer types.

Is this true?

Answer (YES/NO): NO